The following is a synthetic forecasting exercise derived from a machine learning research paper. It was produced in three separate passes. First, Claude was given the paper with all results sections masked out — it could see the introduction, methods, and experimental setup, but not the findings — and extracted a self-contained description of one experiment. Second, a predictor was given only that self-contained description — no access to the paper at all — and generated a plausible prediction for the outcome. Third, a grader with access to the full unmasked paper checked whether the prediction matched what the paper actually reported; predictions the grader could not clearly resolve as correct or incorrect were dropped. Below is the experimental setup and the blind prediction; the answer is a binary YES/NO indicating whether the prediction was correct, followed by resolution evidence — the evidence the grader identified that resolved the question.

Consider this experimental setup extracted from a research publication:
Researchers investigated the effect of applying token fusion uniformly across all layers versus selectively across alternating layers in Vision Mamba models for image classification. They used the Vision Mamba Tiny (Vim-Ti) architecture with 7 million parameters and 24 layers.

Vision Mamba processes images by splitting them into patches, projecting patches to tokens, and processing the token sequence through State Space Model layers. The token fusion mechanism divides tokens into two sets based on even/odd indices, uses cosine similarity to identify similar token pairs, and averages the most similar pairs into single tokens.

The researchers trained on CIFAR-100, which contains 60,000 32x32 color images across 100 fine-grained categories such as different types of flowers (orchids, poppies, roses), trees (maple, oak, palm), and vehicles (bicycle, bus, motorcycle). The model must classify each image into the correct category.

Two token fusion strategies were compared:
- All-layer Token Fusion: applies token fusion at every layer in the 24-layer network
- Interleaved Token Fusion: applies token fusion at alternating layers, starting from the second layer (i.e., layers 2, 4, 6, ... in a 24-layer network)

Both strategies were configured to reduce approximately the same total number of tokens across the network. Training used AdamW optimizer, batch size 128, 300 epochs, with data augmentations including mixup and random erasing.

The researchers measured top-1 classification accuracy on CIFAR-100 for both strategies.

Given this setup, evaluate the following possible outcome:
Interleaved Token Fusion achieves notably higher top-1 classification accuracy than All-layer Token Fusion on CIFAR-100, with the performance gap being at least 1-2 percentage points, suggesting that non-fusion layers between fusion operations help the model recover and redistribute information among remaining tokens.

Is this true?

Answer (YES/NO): YES